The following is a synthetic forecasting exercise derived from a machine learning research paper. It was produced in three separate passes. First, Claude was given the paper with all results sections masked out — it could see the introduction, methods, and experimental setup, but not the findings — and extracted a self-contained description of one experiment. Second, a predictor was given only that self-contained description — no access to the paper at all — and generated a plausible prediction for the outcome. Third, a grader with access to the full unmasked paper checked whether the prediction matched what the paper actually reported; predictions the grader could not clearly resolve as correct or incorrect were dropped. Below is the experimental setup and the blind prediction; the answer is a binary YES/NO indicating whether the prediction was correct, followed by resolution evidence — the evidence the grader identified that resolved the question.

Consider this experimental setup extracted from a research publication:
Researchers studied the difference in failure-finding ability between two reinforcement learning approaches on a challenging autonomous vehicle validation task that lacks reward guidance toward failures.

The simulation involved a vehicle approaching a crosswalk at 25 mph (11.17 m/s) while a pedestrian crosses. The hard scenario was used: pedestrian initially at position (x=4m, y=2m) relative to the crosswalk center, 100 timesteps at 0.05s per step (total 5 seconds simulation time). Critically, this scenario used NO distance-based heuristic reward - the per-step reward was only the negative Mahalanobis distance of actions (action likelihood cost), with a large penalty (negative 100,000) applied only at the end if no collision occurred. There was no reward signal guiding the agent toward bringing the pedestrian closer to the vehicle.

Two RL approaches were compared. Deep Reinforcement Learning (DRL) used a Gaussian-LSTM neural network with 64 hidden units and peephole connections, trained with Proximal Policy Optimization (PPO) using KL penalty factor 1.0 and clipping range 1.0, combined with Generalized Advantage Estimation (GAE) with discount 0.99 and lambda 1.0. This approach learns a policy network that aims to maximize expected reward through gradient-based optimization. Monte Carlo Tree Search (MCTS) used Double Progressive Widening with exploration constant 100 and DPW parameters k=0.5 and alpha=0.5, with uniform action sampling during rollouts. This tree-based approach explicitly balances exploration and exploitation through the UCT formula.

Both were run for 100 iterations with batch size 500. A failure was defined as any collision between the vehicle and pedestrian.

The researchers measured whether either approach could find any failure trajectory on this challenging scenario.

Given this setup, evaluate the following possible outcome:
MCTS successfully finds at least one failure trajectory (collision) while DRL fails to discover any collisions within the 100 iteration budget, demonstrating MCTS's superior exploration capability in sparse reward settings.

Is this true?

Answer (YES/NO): NO